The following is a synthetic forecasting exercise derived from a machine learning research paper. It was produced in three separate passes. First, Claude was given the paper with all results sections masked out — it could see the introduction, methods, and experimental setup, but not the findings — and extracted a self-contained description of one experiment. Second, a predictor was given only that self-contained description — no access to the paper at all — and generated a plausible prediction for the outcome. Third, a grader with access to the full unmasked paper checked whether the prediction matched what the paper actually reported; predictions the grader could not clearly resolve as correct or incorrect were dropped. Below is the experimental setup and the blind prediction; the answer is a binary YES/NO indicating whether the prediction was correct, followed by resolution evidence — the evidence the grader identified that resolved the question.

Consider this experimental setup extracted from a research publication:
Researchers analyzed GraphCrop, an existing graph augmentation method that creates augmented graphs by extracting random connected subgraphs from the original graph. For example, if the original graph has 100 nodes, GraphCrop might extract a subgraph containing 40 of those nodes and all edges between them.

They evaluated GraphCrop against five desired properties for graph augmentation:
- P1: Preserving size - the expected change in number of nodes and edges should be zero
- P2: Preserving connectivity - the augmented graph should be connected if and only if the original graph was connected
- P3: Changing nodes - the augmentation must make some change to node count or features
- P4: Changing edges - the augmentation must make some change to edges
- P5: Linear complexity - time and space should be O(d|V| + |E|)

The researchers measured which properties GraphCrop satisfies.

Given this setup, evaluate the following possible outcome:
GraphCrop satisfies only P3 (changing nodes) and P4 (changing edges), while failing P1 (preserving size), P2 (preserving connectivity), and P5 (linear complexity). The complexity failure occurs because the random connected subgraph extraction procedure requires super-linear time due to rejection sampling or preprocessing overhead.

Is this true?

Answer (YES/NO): NO